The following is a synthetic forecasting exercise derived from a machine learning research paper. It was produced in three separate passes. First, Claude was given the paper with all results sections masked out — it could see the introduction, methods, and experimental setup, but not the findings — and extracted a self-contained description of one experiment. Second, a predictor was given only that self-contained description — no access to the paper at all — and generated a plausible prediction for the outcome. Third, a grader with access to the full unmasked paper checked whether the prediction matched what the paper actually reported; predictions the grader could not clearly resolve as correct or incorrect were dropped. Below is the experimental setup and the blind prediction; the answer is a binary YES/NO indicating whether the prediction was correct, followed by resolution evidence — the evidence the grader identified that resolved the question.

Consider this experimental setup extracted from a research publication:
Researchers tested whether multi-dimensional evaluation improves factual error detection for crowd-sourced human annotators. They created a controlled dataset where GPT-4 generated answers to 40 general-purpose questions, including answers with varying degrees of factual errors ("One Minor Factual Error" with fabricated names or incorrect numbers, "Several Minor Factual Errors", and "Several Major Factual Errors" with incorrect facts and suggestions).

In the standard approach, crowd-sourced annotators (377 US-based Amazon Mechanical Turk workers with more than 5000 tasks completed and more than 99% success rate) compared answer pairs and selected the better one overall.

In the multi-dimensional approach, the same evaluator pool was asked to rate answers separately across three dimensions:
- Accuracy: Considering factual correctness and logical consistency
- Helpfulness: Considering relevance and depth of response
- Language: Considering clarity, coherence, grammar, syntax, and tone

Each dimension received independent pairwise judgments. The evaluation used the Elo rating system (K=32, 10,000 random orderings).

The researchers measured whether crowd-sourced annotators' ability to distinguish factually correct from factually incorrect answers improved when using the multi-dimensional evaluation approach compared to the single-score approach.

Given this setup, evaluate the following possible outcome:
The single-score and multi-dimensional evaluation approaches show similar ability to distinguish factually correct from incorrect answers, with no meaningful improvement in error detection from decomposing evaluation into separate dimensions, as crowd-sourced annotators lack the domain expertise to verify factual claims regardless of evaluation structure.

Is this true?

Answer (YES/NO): YES